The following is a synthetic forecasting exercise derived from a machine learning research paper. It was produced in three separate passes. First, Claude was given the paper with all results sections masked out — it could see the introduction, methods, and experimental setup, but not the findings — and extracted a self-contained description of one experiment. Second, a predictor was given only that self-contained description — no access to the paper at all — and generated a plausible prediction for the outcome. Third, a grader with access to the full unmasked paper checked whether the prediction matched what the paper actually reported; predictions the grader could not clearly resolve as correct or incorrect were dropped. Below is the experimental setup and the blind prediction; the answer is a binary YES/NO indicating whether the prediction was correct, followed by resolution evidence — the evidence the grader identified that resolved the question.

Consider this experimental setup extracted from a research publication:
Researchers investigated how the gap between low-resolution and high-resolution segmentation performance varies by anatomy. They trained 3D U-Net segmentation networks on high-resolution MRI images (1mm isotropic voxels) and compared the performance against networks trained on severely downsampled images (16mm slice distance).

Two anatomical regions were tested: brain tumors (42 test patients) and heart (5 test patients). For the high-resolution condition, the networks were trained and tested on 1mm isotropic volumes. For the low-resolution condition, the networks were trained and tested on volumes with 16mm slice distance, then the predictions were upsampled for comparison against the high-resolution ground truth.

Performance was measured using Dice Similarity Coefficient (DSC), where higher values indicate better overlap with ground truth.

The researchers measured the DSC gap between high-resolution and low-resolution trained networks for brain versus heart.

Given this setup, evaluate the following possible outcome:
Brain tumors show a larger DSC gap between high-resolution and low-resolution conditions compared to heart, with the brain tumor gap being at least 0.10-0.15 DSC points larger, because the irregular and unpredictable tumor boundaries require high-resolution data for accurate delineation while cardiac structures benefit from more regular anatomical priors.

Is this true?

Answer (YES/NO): NO